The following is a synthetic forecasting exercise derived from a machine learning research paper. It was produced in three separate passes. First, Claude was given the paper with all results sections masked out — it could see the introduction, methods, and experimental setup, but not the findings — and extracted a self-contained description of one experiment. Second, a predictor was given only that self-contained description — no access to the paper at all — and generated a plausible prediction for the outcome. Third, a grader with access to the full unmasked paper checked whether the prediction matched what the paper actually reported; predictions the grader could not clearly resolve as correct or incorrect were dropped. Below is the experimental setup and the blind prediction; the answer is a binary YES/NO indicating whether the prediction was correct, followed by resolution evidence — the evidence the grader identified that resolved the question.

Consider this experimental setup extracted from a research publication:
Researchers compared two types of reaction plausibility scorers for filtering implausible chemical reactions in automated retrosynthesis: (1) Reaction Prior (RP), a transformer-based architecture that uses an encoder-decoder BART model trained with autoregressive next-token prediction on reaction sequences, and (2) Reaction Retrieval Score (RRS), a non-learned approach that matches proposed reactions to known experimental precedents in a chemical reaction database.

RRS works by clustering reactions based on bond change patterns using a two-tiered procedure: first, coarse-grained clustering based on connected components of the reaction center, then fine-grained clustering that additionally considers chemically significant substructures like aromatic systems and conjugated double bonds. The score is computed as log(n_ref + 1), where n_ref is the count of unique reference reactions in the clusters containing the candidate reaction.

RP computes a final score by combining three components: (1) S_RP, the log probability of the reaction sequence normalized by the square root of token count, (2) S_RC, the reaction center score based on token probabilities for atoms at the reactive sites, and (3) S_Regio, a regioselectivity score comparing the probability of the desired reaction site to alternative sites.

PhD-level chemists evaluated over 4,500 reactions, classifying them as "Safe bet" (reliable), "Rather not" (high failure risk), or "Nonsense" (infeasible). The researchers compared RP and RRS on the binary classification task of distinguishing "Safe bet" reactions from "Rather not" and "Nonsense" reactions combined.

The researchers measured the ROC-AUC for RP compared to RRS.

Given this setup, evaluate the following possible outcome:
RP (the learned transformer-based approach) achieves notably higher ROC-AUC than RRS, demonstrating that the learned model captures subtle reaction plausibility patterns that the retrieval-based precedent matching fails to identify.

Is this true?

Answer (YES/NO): YES